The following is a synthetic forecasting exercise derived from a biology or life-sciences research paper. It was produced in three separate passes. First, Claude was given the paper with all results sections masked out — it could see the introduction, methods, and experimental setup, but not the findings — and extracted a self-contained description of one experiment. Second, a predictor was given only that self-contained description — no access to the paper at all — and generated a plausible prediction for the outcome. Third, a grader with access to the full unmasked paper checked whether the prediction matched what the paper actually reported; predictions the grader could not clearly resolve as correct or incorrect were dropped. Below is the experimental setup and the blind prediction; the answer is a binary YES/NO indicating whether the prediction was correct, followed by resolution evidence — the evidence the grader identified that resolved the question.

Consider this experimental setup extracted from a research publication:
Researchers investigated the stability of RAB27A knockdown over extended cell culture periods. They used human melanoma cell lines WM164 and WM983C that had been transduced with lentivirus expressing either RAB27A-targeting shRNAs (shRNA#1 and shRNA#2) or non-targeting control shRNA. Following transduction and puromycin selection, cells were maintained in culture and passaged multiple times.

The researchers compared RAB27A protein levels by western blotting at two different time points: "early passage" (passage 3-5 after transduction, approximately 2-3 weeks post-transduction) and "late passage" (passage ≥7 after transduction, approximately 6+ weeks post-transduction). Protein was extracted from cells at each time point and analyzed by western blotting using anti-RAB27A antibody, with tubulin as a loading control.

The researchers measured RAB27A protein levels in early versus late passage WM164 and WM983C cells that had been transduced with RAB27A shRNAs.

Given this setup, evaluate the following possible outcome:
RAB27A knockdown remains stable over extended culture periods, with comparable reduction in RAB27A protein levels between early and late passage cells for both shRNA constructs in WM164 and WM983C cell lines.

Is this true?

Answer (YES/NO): YES